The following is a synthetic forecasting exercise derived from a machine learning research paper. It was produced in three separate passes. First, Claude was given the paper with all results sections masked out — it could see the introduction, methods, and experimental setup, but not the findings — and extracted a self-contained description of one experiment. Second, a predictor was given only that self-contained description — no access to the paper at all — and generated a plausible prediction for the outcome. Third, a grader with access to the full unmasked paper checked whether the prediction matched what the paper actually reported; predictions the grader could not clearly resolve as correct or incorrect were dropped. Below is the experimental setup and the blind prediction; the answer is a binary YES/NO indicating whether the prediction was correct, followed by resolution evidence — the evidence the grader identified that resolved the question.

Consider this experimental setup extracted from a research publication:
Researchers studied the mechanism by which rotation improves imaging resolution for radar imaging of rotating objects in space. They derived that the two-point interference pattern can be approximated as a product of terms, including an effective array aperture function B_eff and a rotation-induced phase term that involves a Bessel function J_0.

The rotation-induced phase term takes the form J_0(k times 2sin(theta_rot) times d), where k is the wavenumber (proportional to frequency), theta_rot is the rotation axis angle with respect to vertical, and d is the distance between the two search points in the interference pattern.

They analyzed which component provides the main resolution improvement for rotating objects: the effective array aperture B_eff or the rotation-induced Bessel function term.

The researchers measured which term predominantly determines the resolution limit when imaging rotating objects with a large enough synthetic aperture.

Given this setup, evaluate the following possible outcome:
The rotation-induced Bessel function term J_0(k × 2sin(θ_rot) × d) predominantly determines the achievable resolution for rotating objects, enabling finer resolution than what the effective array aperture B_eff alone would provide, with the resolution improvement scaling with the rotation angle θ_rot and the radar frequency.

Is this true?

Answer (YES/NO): YES